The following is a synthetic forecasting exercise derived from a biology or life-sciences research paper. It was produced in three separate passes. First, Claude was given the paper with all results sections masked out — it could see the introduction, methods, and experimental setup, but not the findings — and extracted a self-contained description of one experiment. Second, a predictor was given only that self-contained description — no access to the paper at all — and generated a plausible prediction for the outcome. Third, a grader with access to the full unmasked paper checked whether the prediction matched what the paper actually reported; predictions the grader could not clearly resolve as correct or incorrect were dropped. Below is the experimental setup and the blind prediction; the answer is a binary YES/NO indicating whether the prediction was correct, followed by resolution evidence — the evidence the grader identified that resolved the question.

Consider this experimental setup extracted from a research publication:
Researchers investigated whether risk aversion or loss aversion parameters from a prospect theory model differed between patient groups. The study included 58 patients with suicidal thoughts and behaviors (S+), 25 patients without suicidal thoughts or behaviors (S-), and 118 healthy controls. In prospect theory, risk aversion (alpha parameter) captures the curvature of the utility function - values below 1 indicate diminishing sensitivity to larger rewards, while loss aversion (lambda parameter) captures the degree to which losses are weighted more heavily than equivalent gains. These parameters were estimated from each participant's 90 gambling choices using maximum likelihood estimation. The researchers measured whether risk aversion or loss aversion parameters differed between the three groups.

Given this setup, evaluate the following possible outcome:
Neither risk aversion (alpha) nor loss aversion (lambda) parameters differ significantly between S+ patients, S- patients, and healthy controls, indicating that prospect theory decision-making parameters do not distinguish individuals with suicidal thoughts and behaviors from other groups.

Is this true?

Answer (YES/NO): YES